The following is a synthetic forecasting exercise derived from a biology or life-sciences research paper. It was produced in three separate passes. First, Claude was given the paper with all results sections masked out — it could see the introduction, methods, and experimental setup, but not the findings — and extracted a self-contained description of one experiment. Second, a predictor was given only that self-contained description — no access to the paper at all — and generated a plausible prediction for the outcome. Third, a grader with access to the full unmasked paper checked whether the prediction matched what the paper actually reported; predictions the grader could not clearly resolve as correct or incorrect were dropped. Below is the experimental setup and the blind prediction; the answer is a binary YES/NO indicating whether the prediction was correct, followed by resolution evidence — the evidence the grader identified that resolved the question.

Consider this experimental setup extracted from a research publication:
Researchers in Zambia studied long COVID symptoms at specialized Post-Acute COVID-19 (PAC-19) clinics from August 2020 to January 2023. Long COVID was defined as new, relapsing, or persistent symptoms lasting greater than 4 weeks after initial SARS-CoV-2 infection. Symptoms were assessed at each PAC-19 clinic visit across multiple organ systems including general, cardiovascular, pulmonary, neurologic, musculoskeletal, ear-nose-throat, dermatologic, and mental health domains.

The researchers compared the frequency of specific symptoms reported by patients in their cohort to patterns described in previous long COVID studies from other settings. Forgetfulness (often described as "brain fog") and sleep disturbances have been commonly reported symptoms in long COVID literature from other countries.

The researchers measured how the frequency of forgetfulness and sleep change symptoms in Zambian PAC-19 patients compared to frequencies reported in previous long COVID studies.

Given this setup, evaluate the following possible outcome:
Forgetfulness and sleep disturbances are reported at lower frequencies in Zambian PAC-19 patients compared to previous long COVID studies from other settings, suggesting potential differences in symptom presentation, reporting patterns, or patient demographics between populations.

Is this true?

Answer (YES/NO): YES